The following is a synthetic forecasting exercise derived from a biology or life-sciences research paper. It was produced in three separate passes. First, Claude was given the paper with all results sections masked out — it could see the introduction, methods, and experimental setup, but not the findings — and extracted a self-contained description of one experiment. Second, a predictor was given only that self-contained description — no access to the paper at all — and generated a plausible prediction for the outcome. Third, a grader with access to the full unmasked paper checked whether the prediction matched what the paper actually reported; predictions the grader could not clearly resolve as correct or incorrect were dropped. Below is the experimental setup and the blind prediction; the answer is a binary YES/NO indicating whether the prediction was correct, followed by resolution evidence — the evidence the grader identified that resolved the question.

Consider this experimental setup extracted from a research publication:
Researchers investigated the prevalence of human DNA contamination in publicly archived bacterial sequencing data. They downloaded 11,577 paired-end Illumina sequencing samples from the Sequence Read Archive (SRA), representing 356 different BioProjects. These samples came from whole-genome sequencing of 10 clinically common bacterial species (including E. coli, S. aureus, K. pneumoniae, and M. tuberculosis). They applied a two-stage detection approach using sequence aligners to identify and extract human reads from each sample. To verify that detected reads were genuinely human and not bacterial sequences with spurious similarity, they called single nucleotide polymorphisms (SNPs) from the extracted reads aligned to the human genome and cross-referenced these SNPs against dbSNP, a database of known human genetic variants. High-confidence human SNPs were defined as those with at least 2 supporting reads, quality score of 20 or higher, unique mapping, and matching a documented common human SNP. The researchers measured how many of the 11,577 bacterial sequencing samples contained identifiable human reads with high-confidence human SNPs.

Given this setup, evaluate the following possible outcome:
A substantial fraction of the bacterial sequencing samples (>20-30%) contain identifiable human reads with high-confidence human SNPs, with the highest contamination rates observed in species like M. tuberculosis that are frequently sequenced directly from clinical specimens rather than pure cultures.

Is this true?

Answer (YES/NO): NO